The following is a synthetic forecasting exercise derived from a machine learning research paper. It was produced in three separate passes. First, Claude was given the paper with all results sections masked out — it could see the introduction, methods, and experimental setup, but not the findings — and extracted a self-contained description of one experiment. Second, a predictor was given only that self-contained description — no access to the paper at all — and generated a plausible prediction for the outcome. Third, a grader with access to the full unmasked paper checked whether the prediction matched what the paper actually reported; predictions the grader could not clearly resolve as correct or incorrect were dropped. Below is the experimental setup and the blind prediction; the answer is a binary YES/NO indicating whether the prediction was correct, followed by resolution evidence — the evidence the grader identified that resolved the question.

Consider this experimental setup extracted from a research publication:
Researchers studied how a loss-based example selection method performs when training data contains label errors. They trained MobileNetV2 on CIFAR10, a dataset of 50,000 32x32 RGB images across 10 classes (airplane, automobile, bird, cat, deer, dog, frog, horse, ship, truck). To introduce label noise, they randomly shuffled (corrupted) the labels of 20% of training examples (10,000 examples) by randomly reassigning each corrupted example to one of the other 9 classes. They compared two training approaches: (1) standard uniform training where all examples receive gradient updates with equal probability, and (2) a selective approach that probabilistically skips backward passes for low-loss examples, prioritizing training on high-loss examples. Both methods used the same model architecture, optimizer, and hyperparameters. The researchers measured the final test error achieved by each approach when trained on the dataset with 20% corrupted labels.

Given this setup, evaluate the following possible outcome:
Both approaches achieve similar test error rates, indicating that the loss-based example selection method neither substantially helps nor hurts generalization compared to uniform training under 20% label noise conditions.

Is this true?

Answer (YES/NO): NO